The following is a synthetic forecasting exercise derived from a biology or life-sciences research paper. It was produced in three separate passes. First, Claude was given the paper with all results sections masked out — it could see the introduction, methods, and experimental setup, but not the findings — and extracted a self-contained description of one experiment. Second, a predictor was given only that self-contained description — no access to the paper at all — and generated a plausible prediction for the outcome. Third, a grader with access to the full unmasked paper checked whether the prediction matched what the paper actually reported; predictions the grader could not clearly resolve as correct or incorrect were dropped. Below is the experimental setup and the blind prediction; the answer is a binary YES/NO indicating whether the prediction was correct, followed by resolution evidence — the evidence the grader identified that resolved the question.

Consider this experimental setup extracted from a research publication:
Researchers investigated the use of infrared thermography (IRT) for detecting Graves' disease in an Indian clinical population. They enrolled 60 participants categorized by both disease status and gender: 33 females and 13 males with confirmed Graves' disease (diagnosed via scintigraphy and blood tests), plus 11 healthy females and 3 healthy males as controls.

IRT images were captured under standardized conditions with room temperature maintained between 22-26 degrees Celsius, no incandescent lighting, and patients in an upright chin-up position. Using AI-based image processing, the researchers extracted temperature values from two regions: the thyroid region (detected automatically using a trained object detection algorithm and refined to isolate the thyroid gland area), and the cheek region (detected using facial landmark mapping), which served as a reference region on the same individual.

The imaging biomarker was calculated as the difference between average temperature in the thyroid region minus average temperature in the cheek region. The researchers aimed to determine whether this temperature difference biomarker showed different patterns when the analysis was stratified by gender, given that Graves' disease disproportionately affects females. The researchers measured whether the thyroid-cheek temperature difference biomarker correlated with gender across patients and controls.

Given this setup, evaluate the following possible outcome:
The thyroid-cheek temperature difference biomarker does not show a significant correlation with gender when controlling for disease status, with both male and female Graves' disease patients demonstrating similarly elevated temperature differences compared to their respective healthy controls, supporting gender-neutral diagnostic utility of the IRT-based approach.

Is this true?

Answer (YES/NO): NO